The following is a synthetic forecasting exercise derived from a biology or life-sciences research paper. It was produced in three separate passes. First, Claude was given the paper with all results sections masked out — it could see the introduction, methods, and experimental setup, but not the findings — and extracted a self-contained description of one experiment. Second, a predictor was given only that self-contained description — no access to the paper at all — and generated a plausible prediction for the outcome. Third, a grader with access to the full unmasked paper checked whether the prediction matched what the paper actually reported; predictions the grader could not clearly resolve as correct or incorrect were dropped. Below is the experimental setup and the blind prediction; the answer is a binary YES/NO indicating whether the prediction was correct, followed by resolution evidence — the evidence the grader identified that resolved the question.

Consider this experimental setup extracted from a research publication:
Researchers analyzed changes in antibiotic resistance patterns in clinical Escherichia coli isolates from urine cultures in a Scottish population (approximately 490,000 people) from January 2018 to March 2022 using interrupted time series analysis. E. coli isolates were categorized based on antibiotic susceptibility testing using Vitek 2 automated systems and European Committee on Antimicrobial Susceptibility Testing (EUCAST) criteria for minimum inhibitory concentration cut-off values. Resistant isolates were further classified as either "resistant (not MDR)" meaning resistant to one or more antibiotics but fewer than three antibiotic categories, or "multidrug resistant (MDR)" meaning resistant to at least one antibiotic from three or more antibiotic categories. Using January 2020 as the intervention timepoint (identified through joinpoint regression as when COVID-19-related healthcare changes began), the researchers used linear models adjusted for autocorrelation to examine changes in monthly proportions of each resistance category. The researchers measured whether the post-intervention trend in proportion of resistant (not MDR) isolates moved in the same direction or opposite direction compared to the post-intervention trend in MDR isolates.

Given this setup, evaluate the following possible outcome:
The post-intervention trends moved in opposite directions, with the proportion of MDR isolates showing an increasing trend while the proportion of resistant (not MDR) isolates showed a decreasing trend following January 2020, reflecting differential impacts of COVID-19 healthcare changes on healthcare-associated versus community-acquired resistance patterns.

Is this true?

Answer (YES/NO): NO